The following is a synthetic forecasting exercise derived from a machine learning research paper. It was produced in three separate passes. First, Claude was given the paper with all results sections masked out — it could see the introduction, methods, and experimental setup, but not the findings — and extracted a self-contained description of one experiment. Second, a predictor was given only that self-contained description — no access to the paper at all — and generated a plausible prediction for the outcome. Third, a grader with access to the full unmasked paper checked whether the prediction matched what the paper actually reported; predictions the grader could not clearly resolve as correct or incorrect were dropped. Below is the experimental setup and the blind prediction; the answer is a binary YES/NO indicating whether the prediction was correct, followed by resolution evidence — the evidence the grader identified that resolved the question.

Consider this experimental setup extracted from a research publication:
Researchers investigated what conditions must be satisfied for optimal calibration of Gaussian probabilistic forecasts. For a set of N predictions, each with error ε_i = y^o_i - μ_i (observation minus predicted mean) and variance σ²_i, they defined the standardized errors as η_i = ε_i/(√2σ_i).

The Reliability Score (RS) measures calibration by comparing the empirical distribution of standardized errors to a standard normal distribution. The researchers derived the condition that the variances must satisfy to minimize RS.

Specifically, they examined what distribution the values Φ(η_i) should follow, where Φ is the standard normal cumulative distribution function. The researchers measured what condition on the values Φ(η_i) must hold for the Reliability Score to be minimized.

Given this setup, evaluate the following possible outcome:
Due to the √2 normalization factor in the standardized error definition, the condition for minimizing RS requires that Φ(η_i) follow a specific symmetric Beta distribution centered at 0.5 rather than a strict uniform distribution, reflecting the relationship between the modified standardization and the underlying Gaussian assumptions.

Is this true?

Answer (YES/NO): NO